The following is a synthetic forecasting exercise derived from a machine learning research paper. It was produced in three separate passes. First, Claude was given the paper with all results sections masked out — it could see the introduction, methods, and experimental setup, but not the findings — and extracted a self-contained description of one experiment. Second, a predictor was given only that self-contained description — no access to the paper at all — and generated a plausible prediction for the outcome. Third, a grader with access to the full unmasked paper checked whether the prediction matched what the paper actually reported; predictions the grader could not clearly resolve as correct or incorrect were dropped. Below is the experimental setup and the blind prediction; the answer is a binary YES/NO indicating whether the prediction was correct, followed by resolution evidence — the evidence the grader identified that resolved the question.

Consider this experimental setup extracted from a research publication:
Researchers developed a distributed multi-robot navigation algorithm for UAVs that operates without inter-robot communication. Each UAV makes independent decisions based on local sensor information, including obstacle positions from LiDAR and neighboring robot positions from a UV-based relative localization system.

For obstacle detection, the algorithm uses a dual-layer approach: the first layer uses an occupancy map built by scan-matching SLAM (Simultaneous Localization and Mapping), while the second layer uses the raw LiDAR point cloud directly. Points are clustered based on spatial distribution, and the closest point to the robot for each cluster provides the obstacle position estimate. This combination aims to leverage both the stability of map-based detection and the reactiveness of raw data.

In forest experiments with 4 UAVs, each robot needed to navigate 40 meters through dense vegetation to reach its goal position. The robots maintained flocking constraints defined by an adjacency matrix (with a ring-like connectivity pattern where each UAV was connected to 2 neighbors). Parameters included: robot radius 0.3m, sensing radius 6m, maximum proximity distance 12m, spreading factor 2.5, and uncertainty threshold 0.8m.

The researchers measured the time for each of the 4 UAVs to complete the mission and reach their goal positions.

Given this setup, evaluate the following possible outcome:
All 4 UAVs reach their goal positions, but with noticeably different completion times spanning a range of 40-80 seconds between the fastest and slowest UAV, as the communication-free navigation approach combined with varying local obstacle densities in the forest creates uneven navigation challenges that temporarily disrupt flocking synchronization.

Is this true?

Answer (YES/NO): NO